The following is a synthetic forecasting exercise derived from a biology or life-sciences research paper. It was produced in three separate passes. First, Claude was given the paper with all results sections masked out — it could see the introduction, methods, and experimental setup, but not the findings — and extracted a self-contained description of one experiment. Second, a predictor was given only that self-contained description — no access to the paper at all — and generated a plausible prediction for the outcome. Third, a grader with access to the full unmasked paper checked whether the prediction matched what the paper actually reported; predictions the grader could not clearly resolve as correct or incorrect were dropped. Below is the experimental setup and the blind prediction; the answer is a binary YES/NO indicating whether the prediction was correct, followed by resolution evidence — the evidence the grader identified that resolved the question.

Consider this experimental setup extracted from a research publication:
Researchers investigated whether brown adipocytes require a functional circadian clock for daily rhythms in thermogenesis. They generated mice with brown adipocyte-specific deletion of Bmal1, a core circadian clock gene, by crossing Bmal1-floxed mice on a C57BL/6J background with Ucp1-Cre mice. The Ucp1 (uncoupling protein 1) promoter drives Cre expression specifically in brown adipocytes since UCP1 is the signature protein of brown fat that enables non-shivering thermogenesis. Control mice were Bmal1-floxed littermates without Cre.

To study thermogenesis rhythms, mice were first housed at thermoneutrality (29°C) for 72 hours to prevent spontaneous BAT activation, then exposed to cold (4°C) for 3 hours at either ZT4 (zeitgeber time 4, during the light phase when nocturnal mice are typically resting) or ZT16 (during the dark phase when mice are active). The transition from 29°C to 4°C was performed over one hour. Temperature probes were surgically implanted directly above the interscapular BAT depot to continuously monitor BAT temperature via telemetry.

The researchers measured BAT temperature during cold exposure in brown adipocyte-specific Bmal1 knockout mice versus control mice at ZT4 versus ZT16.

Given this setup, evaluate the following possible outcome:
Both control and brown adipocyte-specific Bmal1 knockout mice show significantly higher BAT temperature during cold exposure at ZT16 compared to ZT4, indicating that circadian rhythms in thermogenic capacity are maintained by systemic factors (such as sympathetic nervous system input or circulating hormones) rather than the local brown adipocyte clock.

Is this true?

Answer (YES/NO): YES